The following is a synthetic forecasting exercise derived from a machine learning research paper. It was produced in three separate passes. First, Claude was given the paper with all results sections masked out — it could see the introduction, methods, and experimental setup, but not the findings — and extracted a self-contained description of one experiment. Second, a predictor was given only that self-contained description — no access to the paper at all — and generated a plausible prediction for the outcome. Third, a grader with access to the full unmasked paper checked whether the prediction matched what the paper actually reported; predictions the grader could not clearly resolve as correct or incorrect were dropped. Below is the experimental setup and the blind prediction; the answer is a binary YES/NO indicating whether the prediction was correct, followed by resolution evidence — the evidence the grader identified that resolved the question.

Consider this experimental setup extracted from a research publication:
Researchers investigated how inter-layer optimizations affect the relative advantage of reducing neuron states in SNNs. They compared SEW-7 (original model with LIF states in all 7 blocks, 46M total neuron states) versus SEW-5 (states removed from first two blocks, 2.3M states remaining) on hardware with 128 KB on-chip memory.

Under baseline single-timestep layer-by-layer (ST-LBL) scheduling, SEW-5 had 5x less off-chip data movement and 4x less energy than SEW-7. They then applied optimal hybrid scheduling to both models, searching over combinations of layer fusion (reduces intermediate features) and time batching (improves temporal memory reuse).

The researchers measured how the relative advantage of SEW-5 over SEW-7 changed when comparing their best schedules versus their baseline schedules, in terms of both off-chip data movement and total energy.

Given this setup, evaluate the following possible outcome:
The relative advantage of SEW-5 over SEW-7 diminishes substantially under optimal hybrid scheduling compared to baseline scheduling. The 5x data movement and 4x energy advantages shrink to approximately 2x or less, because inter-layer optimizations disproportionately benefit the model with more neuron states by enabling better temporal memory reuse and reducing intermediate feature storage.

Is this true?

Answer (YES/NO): NO